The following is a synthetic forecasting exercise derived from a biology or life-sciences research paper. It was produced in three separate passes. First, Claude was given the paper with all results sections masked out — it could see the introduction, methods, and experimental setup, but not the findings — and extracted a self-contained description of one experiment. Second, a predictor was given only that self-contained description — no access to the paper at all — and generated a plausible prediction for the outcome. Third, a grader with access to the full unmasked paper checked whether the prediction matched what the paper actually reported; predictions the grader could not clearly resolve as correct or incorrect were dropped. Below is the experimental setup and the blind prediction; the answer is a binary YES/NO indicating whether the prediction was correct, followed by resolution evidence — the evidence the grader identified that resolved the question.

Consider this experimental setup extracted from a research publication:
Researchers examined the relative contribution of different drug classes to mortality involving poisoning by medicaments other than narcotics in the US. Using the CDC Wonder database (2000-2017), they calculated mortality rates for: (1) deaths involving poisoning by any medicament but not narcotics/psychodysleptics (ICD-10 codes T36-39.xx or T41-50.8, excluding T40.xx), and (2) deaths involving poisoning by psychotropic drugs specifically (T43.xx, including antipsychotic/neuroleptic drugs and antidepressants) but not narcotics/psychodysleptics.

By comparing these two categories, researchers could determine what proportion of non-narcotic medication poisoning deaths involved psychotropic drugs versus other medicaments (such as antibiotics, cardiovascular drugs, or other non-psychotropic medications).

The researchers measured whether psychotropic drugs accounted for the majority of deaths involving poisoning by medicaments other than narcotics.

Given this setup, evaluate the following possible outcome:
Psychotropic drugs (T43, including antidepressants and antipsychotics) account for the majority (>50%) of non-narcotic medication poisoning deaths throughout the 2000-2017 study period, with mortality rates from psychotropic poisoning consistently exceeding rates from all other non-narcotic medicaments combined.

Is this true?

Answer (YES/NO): YES